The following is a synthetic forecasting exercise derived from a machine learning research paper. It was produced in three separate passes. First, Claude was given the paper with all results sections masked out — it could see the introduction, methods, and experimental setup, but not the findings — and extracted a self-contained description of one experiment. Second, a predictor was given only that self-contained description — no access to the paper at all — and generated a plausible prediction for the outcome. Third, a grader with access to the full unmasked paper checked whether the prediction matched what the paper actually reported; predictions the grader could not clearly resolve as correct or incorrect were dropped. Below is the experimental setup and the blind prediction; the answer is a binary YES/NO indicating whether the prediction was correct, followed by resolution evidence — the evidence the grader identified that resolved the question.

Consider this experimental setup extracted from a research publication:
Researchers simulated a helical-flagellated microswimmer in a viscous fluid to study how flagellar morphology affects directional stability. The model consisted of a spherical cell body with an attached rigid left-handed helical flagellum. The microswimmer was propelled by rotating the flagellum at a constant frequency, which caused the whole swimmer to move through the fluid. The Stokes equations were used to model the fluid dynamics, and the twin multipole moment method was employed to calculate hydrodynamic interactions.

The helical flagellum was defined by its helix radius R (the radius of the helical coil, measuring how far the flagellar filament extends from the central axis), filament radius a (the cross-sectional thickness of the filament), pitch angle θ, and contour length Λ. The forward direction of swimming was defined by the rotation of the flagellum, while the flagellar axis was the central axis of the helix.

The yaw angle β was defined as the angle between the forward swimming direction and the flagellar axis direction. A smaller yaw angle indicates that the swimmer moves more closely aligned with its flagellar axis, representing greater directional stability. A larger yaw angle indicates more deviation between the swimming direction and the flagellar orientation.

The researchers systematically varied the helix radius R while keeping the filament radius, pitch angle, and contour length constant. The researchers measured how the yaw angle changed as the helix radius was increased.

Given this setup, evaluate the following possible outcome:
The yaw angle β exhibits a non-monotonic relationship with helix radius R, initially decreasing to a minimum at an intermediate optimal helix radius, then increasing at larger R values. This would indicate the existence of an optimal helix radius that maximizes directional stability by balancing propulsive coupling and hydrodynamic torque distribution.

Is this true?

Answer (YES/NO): NO